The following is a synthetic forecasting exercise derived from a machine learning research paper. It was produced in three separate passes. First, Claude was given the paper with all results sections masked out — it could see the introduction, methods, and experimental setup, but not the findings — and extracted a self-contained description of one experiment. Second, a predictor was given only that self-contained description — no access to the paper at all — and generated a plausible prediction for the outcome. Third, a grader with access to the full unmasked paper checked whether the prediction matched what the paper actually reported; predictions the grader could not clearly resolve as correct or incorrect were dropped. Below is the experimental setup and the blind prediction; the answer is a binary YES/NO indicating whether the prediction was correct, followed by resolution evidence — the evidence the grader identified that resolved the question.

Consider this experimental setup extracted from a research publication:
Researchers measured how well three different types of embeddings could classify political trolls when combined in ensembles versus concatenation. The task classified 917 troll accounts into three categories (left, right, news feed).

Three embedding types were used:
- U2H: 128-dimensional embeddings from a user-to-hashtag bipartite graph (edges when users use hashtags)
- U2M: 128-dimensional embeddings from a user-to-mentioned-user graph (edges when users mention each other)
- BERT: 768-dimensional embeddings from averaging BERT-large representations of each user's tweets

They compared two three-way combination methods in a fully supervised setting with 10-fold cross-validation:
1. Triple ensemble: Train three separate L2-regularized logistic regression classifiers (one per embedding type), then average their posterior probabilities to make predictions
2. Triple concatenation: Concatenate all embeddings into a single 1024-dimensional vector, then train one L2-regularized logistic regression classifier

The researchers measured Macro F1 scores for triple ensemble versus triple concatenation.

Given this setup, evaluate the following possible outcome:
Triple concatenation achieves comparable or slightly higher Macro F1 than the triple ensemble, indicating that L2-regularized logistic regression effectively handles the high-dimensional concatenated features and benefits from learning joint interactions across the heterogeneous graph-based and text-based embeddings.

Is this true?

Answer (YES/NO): YES